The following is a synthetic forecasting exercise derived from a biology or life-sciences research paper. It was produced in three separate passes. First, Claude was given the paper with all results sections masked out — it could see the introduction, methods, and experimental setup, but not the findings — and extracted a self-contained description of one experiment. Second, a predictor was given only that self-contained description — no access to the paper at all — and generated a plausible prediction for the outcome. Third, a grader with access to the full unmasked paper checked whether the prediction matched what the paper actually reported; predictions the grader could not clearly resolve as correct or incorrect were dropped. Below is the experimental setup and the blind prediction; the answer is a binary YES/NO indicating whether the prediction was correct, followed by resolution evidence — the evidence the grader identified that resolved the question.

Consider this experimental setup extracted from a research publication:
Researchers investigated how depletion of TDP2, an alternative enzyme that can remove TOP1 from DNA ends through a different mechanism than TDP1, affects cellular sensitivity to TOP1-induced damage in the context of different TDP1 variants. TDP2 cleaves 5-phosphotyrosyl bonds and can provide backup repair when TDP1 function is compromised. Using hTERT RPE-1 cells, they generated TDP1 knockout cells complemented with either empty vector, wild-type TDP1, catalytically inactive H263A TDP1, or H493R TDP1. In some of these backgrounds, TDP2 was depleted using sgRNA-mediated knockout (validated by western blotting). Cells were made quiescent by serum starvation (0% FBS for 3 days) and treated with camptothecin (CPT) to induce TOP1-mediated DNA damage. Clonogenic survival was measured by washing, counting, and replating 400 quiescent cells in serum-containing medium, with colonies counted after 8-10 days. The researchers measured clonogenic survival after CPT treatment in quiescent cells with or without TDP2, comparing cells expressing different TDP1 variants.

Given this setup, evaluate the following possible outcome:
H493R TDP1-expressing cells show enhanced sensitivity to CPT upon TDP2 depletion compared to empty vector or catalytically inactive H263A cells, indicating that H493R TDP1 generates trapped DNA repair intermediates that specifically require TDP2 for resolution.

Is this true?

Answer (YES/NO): NO